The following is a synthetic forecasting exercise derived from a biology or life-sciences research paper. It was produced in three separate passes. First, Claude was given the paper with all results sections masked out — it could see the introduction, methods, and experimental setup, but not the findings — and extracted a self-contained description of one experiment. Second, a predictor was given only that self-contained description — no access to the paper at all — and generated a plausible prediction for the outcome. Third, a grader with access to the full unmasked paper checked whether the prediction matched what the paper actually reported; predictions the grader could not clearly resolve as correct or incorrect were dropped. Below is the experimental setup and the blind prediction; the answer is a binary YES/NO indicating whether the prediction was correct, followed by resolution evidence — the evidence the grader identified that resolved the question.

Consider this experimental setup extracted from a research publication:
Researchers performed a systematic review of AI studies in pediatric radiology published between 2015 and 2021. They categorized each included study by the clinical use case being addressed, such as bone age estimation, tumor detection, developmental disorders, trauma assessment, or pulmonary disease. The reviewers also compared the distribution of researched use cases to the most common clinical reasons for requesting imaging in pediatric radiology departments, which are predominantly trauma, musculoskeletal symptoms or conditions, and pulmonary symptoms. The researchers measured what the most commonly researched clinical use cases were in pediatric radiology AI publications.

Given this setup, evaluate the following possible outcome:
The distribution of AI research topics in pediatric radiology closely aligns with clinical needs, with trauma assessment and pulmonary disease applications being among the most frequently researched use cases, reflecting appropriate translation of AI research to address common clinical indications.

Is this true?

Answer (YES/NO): NO